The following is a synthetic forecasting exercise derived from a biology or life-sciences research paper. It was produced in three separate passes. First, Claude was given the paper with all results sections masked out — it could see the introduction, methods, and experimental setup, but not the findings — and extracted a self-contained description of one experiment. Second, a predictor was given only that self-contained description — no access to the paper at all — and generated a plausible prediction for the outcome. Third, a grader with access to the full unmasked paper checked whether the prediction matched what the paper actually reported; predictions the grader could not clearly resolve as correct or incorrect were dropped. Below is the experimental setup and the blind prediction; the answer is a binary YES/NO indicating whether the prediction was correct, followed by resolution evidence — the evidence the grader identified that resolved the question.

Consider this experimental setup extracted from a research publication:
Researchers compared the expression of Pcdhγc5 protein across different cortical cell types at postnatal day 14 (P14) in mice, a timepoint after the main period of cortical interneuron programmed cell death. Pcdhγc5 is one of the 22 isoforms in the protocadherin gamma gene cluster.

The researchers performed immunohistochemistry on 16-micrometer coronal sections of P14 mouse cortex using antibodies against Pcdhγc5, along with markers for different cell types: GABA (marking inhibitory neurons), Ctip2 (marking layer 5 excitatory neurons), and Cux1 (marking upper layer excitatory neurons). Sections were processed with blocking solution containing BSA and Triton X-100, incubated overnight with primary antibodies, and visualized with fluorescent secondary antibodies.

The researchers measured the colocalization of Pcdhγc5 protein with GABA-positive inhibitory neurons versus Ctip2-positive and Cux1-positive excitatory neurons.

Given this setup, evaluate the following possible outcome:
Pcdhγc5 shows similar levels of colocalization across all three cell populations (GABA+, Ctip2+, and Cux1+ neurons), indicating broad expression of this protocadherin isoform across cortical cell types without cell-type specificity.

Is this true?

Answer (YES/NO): NO